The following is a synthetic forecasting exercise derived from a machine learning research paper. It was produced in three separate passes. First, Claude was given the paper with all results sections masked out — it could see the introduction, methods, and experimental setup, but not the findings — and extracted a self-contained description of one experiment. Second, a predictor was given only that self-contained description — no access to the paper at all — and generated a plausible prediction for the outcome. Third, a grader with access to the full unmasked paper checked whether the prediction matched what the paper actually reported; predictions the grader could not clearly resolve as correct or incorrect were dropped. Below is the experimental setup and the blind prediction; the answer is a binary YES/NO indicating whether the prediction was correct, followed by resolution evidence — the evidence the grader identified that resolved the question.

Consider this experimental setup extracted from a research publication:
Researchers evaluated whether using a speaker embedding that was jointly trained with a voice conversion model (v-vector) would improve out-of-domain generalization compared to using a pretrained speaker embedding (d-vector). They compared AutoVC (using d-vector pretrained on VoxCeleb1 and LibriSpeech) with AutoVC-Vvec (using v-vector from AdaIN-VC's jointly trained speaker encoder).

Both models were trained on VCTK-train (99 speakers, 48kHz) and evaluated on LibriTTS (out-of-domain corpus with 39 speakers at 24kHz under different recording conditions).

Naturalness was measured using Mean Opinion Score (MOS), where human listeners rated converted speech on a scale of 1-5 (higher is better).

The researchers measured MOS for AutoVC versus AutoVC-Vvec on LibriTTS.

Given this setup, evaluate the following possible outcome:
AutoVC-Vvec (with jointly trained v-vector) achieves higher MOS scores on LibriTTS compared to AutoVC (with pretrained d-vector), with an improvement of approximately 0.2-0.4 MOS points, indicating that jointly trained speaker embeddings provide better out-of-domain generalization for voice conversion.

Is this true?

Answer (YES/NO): YES